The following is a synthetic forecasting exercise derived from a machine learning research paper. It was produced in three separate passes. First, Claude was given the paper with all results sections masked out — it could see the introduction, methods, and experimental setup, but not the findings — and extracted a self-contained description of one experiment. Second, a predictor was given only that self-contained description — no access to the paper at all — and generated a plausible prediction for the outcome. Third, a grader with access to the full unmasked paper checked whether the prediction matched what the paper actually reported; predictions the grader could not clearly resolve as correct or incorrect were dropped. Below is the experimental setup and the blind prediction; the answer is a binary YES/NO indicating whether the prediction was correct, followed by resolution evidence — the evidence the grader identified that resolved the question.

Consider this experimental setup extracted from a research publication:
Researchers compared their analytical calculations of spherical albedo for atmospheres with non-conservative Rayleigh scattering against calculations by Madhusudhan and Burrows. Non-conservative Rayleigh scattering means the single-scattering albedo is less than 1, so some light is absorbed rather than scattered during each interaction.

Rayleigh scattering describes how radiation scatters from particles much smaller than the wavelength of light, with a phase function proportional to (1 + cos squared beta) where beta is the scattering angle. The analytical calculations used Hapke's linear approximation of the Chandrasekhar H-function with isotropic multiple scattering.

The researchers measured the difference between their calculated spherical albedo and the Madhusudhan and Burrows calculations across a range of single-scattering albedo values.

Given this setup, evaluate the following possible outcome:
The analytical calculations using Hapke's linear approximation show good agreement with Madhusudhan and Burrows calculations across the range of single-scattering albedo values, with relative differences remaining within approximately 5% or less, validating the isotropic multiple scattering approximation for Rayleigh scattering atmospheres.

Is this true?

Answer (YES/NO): YES